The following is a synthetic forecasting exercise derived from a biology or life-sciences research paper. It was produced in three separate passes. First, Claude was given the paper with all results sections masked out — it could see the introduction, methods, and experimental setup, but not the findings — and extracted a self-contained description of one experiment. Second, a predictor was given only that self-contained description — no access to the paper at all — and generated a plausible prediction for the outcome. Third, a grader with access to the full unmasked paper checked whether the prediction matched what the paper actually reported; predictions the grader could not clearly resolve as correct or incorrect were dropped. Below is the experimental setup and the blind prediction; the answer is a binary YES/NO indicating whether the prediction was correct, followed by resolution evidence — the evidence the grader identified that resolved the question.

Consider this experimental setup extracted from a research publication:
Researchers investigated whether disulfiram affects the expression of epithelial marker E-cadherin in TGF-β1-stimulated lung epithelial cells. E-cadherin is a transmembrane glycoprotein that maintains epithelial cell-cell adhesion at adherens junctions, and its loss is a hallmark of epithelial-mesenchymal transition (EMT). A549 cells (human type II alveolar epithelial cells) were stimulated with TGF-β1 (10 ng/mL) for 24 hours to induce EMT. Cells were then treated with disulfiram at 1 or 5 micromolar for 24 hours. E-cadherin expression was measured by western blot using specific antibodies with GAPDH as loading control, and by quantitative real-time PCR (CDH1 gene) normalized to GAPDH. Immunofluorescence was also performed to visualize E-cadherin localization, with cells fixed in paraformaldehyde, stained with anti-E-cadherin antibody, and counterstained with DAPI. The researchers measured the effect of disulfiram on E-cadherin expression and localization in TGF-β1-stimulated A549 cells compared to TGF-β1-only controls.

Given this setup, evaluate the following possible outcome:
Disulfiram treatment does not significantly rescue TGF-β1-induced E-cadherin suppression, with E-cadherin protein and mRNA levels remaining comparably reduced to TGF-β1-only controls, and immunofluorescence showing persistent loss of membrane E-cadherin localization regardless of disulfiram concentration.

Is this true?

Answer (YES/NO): NO